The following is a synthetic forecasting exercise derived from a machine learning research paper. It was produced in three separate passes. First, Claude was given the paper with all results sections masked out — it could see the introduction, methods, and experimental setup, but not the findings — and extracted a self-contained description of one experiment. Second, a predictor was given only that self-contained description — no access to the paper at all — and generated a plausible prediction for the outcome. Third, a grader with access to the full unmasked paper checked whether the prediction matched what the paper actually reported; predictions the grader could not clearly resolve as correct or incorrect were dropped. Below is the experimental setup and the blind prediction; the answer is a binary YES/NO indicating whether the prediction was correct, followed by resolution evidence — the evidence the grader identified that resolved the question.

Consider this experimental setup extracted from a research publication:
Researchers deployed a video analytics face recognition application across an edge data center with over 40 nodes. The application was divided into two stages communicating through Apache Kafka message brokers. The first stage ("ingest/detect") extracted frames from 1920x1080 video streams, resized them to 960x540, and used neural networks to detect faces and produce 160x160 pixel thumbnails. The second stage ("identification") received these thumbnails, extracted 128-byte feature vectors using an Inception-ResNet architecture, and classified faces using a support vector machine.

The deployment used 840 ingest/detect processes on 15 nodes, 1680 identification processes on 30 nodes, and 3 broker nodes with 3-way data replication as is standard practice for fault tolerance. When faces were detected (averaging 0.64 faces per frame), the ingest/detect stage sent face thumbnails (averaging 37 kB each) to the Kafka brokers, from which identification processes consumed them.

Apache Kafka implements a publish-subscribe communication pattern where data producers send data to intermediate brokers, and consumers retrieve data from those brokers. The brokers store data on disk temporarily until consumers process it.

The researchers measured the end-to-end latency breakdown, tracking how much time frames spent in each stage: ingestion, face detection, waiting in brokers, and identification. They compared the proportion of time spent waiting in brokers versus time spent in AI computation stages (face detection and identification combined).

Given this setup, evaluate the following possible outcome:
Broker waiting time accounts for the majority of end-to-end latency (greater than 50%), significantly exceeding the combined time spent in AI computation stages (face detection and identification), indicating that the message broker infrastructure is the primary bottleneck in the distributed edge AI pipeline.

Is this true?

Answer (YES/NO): NO